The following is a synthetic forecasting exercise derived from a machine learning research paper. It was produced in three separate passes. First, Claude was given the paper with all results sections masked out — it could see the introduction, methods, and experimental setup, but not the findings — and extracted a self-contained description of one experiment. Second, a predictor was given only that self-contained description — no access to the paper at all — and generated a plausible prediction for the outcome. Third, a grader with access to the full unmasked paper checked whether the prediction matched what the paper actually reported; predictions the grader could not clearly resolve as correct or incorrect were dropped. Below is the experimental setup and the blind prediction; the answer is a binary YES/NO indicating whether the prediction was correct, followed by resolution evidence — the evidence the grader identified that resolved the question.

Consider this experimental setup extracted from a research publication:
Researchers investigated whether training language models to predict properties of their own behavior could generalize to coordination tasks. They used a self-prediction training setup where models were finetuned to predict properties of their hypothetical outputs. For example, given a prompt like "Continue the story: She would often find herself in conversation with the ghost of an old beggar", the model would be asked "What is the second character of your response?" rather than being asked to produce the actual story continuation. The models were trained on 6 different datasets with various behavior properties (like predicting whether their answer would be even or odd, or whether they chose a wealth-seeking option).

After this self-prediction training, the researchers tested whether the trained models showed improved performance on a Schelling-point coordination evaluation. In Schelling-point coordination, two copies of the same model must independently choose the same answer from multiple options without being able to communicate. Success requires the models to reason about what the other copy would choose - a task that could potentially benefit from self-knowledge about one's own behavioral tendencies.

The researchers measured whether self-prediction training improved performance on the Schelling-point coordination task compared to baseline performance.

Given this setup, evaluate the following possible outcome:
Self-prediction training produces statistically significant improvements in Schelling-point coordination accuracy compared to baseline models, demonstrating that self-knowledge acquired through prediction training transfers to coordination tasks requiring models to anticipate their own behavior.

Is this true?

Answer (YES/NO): NO